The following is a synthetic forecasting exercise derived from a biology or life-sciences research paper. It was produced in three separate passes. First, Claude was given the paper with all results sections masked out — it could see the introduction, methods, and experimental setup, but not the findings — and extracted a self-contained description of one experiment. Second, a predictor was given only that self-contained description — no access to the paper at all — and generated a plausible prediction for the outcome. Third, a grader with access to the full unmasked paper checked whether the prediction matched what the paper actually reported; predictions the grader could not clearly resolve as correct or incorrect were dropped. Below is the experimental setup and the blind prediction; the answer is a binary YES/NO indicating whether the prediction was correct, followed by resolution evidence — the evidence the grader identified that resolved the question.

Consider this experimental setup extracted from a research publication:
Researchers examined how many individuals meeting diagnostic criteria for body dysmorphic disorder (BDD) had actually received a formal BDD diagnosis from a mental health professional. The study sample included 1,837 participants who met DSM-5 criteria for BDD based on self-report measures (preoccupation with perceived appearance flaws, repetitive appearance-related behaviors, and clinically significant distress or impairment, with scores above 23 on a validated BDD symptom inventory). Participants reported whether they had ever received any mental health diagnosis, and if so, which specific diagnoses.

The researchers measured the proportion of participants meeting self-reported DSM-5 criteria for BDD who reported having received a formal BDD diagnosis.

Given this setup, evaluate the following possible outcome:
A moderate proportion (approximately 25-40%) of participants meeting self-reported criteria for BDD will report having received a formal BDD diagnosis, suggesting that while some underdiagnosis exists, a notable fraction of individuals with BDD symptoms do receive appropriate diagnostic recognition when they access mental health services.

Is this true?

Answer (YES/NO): NO